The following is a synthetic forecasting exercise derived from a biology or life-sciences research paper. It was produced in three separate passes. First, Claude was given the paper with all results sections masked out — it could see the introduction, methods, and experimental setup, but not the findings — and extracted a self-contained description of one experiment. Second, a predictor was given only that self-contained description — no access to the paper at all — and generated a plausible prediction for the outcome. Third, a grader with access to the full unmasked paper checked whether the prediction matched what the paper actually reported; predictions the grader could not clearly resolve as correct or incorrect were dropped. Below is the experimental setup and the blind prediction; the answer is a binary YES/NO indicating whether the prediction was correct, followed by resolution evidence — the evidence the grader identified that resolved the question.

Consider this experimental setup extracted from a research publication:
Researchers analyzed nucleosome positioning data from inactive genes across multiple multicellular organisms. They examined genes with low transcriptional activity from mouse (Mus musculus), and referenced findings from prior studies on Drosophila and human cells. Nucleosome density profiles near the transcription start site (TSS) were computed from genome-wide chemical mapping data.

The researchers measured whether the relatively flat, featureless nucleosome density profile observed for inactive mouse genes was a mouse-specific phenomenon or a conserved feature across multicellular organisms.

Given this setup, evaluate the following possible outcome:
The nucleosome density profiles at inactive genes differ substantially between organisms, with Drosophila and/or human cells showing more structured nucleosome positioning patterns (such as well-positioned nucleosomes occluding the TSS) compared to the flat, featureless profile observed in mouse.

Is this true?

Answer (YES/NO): NO